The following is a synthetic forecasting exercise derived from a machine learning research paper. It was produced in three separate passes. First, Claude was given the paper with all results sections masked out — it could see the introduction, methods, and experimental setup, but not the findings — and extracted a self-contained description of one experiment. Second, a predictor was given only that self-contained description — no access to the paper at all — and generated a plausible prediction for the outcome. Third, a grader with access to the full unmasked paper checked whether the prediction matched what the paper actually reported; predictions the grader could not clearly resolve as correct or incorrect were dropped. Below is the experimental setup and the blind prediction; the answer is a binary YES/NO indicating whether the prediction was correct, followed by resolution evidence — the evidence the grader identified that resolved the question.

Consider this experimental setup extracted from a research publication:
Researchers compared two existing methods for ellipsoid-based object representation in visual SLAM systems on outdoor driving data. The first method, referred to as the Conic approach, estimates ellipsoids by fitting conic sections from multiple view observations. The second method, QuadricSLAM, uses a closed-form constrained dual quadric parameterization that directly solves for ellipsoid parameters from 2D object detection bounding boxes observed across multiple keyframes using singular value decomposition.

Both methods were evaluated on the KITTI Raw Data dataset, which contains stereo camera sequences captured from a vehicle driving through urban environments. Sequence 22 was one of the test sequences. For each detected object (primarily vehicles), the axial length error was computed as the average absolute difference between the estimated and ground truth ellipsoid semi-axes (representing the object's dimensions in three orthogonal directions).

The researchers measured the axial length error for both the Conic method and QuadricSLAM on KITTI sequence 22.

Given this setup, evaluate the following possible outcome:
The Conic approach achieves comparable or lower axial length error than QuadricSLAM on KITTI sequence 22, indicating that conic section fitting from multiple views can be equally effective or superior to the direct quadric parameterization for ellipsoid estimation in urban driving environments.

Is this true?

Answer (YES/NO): YES